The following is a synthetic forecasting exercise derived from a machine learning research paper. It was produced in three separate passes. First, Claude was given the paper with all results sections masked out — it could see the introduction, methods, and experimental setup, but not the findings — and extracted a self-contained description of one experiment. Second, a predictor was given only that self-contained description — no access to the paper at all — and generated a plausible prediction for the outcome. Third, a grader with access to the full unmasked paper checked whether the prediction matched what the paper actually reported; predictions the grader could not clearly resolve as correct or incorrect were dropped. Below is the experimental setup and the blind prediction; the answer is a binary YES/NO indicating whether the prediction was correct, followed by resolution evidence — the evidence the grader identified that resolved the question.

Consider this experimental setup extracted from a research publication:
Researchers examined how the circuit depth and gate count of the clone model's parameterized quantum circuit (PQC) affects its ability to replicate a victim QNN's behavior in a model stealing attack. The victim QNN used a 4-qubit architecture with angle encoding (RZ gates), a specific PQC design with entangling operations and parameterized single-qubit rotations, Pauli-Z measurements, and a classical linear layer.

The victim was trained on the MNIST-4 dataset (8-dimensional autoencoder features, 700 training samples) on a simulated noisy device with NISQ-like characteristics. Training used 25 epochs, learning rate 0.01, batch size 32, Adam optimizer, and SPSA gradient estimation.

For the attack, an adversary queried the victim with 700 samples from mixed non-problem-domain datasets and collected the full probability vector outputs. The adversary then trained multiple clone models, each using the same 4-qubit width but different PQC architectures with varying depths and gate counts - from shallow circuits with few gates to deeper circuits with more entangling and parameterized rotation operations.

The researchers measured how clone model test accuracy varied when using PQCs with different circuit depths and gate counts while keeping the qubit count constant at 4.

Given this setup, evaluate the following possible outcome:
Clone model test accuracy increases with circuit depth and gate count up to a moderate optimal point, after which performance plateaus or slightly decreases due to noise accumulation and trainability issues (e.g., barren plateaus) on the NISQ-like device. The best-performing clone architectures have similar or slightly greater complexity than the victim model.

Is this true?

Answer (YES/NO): NO